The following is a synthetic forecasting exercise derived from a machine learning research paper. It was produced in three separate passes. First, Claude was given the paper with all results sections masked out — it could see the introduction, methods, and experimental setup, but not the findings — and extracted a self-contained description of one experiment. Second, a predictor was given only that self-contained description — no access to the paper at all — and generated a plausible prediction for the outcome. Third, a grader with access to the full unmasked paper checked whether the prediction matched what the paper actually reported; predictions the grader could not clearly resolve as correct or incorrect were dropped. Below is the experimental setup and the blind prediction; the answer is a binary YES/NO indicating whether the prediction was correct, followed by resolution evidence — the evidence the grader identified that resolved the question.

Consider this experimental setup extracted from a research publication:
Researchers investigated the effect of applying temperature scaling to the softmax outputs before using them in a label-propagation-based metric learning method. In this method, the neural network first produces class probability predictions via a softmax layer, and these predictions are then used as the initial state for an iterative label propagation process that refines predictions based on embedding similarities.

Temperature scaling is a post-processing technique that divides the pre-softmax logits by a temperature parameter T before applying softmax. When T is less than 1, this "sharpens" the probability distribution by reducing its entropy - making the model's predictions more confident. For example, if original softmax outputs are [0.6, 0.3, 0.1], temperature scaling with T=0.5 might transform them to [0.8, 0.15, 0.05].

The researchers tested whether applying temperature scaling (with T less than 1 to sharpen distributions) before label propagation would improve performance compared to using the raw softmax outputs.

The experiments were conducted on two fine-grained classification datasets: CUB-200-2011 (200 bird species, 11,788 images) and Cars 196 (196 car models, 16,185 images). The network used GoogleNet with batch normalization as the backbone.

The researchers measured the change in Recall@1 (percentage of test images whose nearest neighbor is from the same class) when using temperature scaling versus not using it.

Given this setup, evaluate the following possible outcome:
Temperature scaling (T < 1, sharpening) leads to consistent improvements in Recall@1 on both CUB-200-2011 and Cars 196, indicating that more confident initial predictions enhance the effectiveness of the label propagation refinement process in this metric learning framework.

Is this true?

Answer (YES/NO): YES